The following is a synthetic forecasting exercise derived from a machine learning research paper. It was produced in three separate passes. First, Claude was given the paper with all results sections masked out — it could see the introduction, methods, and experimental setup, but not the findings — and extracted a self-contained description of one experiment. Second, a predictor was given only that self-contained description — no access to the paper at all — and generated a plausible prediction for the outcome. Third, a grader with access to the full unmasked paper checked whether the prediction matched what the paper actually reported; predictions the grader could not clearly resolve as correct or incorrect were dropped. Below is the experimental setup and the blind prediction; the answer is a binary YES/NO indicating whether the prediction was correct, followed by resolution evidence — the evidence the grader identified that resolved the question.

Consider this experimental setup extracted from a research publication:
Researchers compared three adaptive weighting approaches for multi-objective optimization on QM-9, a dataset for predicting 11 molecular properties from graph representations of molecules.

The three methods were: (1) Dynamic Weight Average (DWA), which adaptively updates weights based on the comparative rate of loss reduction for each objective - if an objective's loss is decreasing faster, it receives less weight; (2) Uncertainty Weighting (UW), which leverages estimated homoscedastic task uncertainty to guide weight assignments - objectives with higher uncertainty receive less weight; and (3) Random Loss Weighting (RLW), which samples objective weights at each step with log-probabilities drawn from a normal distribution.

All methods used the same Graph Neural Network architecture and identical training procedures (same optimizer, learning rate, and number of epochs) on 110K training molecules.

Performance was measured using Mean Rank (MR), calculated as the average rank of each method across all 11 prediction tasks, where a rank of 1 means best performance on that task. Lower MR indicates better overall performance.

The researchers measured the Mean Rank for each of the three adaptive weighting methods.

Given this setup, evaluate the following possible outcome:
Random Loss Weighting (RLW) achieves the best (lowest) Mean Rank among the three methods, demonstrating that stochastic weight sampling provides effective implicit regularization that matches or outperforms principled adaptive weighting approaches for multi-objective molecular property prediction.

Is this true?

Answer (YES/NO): NO